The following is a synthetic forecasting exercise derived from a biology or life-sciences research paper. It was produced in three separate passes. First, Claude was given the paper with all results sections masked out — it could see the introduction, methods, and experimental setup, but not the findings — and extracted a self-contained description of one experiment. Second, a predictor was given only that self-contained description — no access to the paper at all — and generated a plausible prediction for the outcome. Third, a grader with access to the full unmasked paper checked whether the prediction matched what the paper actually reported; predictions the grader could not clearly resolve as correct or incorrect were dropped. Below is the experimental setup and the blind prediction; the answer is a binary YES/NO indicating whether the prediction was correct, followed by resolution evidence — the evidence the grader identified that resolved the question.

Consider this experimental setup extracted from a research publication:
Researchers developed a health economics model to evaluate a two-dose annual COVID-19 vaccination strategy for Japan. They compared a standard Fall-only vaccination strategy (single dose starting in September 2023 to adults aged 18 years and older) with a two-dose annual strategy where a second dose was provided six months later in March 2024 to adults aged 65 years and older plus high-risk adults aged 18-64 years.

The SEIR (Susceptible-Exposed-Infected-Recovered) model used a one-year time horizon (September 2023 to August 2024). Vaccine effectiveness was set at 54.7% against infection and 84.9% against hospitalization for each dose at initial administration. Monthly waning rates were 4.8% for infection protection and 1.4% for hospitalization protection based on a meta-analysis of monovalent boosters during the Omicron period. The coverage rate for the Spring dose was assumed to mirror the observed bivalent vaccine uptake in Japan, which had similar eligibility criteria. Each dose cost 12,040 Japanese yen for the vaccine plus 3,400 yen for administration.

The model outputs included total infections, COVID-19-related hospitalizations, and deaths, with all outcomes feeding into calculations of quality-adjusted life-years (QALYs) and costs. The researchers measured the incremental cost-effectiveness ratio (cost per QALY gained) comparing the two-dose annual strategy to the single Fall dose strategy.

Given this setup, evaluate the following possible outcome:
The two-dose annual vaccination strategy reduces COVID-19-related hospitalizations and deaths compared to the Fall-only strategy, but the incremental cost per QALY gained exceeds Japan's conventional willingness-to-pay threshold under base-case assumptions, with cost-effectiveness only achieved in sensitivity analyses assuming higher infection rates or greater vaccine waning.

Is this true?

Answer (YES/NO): NO